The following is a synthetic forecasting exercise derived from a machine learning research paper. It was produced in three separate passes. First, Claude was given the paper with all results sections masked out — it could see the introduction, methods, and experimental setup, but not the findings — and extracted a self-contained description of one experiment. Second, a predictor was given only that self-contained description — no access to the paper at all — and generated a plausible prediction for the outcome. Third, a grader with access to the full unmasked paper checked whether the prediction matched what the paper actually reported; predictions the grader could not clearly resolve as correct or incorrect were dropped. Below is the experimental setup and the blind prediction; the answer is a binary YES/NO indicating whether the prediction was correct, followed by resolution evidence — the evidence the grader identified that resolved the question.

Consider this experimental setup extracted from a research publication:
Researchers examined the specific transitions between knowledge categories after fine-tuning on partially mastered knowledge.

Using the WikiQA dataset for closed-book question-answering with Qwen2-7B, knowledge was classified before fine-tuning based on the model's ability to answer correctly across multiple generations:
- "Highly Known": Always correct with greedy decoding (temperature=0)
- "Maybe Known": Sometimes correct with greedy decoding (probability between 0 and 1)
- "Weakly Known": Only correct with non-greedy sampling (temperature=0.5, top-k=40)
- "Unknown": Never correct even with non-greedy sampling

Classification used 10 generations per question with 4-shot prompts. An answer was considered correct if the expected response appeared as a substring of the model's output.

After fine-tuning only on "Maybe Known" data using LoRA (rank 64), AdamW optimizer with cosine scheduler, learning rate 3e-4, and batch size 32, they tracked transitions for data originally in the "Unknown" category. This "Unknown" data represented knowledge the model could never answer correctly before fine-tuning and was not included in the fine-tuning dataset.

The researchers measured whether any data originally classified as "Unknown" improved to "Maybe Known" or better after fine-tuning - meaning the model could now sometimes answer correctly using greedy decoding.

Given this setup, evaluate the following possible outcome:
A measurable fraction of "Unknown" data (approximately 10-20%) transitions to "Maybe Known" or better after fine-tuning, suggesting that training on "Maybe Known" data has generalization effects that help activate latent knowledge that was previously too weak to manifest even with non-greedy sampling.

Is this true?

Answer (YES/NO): NO